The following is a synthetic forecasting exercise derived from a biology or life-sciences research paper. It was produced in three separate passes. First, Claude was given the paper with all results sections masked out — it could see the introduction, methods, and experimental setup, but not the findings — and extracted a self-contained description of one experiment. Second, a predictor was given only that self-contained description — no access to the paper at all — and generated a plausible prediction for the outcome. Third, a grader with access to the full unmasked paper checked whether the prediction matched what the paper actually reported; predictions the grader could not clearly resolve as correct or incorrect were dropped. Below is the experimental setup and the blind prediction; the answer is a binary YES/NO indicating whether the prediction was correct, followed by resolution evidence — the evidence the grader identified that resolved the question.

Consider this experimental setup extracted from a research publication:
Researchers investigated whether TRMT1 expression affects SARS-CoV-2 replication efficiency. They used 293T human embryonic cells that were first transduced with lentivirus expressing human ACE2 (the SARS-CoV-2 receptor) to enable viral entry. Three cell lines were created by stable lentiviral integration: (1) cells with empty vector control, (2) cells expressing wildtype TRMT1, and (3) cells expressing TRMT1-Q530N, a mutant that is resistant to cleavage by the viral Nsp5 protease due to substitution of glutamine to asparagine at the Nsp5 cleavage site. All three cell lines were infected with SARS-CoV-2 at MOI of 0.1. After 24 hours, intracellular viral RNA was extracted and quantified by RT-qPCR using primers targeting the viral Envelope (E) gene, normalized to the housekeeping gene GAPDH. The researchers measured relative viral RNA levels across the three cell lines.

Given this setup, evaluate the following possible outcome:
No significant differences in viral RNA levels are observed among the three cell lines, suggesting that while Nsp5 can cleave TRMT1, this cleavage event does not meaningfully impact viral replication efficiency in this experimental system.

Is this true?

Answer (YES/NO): NO